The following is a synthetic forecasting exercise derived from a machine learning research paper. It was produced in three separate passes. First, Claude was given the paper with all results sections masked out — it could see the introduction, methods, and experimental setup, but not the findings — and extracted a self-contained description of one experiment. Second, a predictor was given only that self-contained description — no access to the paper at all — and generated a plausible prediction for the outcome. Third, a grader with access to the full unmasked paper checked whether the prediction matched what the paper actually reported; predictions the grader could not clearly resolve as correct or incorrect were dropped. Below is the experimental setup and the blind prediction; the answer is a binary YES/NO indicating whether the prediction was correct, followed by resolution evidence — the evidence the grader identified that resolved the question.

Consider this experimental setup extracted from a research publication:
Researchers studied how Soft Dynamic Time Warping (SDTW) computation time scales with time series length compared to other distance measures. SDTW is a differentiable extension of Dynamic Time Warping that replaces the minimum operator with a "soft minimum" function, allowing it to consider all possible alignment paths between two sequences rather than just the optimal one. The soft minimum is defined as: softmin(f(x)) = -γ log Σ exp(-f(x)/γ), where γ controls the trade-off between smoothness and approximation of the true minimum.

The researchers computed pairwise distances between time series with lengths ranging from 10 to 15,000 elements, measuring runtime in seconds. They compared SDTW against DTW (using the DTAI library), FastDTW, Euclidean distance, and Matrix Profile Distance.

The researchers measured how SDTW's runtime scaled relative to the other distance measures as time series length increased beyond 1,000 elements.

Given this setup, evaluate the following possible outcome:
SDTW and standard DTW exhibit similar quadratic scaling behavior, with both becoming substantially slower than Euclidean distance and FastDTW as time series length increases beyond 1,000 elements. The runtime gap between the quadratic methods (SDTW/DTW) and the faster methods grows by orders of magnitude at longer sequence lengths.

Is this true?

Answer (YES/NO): NO